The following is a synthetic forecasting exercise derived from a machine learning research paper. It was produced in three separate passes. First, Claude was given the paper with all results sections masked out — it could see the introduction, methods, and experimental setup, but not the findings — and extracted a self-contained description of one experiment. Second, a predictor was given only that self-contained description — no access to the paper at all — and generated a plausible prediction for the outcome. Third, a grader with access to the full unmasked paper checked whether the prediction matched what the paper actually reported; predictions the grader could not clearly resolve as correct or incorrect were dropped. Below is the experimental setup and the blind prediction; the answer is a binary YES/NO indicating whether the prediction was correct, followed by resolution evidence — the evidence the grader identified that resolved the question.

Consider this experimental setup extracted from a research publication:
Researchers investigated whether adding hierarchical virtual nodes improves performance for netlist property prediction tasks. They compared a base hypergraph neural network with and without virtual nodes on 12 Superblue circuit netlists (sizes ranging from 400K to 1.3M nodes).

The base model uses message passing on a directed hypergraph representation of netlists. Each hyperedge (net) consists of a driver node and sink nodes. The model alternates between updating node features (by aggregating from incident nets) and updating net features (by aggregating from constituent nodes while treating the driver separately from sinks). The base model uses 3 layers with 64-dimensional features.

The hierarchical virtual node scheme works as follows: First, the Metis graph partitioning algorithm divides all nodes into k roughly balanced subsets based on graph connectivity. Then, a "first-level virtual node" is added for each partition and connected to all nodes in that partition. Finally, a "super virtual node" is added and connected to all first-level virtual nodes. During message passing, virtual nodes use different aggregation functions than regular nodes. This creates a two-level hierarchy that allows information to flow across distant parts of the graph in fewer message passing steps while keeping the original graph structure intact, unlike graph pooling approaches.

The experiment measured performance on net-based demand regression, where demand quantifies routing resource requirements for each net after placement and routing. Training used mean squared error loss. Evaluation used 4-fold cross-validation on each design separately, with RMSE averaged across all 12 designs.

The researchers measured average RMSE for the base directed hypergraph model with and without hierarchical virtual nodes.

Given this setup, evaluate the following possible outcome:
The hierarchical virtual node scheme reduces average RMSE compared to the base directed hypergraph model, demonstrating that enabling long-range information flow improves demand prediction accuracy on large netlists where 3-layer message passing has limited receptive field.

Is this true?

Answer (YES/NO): YES